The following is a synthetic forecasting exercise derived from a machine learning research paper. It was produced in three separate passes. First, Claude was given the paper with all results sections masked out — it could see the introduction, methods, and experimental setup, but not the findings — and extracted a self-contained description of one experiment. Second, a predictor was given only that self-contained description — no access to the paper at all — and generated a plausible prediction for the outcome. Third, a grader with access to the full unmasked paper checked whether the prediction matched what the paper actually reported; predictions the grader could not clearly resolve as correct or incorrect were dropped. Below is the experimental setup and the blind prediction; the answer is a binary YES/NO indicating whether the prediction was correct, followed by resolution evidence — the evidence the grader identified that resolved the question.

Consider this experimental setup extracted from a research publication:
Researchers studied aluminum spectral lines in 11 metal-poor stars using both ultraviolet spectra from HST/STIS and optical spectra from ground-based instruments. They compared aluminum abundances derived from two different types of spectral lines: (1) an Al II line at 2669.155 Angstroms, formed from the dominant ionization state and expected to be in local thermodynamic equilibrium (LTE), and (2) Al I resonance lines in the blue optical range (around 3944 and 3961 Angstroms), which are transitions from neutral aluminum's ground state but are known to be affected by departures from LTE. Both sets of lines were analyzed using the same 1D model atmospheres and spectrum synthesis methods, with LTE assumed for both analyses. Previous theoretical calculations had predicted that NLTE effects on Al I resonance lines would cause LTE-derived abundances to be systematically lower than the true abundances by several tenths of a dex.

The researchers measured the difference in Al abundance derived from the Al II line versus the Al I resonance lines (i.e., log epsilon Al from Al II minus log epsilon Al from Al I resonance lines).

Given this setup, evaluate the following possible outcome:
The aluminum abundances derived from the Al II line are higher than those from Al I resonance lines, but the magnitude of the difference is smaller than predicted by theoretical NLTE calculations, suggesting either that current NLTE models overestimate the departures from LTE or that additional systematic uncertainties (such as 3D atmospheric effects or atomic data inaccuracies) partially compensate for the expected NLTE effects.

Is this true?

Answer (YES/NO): NO